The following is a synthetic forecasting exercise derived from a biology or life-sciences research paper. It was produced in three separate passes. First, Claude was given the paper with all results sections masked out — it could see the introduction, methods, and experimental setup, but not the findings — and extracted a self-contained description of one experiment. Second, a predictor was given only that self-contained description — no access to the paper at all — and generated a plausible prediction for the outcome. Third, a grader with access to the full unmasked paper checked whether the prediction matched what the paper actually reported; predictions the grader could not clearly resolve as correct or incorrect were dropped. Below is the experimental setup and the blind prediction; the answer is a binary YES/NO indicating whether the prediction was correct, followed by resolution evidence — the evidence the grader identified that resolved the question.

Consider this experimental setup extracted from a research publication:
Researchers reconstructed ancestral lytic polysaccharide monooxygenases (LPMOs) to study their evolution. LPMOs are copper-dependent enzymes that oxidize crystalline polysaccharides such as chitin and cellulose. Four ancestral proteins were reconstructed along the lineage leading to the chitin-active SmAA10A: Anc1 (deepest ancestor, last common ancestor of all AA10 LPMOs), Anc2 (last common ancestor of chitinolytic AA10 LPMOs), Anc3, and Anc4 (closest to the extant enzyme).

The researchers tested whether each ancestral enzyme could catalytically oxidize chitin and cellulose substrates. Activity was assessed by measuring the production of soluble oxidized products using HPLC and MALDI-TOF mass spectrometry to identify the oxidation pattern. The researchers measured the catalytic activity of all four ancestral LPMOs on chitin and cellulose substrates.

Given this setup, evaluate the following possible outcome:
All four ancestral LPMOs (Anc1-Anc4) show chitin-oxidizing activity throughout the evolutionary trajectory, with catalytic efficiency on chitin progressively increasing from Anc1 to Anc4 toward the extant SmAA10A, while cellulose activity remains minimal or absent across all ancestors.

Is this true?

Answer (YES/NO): NO